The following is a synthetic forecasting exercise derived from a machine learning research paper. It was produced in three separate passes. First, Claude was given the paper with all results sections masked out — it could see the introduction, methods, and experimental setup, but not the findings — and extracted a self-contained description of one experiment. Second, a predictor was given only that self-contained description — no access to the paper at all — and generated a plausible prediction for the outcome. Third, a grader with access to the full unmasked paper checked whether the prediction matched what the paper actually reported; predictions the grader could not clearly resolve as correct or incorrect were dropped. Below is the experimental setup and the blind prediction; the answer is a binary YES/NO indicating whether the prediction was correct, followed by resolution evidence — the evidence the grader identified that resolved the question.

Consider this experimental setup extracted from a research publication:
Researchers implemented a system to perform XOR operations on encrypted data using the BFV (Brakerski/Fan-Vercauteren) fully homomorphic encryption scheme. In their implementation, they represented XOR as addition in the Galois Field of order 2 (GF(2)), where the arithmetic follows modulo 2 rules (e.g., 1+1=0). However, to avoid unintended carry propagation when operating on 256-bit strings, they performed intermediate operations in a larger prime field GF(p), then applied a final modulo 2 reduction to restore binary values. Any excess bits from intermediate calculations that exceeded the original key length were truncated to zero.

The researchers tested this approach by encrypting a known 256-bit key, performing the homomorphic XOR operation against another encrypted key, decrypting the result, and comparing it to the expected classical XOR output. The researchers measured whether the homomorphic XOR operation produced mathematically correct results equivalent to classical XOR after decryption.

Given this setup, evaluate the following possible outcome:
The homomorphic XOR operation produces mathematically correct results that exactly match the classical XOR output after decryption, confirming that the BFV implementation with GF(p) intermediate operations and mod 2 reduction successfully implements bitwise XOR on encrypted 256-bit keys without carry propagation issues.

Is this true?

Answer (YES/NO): YES